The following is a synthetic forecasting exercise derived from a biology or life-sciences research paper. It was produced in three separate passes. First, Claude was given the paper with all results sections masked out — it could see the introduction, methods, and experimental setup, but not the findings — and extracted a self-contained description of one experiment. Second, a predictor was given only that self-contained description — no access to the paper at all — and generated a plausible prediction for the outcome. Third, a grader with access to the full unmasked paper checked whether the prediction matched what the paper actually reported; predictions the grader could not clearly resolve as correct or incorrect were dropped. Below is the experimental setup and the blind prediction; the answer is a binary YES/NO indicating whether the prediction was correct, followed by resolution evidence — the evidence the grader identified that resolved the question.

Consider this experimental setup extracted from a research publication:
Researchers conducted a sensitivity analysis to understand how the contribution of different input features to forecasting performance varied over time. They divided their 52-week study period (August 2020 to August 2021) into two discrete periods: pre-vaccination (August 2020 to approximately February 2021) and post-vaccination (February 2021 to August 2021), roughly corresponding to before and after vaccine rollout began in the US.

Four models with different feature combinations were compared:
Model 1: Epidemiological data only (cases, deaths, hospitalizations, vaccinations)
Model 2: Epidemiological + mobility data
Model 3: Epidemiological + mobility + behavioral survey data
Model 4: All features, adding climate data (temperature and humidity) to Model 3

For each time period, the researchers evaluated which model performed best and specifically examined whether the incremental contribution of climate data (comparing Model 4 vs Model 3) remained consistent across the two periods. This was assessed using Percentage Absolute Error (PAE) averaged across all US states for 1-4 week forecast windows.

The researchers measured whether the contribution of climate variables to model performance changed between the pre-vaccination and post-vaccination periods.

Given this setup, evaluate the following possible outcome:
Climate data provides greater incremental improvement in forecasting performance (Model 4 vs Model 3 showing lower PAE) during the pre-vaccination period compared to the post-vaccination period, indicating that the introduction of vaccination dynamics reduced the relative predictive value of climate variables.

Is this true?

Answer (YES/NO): NO